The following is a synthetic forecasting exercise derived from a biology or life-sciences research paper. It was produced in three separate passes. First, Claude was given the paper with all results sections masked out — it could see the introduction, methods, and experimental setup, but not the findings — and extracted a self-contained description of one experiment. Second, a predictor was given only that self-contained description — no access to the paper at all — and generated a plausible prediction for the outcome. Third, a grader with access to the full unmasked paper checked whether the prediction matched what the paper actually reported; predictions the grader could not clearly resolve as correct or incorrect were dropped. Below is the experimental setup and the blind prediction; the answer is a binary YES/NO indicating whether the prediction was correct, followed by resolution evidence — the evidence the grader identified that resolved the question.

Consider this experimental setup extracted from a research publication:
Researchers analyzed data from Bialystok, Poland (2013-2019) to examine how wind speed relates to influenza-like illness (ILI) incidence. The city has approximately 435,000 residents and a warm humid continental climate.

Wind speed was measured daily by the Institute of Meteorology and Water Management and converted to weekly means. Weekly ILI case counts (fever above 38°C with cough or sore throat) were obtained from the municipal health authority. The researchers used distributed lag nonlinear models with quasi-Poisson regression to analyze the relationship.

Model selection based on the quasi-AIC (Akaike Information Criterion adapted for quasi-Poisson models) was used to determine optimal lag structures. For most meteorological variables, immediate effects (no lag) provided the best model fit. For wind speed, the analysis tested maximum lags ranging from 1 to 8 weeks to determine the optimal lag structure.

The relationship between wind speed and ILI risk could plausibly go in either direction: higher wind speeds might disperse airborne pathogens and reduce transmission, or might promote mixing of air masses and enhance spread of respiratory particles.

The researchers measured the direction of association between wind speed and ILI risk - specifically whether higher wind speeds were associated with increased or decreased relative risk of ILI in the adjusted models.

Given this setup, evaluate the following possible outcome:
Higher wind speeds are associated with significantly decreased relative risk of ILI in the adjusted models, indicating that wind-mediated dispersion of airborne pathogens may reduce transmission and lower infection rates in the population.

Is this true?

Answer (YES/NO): NO